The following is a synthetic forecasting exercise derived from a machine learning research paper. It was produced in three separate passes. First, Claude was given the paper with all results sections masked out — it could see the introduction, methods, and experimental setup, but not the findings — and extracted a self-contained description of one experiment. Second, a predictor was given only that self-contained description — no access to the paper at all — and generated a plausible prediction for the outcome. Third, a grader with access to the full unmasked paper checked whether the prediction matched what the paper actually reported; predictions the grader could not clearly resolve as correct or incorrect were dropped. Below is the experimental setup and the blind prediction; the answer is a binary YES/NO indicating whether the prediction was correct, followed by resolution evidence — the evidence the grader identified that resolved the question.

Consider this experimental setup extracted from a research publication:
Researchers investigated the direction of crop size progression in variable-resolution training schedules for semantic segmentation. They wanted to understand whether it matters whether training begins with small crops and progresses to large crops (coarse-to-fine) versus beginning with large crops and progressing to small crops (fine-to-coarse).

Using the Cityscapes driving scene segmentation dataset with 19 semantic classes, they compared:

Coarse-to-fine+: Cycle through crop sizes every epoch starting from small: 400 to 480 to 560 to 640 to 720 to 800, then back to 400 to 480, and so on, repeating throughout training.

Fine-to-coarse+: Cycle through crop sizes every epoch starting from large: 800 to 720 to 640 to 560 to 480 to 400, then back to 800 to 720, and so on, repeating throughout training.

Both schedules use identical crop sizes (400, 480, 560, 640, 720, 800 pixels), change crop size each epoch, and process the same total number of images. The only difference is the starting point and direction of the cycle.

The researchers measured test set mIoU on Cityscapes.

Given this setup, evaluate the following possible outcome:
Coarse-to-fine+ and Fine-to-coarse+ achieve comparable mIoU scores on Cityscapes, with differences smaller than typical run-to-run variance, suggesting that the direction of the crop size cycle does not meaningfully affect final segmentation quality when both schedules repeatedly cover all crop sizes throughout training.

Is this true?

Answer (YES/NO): NO